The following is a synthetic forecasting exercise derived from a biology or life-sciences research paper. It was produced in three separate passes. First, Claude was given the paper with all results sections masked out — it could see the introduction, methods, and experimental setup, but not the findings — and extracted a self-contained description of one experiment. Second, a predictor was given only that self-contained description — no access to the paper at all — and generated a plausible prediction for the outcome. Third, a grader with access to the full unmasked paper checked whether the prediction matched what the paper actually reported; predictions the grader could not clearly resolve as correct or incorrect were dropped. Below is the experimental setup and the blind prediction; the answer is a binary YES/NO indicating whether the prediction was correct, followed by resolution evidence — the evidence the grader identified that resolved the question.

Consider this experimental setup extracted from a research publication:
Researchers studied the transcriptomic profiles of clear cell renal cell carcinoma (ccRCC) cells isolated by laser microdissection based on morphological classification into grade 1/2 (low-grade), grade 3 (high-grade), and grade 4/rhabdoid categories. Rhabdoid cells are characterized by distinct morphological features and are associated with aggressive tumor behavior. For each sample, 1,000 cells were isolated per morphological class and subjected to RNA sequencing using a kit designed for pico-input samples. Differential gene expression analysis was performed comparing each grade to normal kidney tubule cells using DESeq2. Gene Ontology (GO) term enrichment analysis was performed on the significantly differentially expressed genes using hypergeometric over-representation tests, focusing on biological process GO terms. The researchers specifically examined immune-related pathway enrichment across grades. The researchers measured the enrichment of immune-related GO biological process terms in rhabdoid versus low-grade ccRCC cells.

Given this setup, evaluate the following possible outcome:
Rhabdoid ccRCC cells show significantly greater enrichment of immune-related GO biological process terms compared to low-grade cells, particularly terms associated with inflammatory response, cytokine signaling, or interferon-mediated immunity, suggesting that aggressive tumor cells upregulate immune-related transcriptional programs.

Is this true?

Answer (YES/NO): YES